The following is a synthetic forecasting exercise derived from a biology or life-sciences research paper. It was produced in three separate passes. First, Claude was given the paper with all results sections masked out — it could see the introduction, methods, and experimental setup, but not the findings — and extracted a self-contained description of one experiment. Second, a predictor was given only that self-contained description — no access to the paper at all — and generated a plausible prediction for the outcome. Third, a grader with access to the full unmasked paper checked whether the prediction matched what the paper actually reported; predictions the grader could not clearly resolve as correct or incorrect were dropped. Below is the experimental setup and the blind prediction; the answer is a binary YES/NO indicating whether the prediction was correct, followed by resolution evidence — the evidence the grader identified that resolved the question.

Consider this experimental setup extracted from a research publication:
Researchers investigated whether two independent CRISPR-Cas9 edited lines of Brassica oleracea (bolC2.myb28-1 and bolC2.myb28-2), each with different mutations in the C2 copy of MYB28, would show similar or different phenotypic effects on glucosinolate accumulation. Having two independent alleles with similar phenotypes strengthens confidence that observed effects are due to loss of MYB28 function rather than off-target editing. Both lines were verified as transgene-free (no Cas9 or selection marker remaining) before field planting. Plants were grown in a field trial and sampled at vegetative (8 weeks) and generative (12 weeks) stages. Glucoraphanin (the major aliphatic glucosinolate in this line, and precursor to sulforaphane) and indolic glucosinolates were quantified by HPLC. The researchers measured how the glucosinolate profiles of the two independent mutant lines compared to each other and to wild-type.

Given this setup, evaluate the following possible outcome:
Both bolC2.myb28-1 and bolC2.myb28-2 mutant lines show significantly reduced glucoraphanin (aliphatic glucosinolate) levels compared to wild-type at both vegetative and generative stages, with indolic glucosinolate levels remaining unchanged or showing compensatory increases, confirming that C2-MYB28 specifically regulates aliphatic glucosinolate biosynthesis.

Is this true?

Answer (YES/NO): YES